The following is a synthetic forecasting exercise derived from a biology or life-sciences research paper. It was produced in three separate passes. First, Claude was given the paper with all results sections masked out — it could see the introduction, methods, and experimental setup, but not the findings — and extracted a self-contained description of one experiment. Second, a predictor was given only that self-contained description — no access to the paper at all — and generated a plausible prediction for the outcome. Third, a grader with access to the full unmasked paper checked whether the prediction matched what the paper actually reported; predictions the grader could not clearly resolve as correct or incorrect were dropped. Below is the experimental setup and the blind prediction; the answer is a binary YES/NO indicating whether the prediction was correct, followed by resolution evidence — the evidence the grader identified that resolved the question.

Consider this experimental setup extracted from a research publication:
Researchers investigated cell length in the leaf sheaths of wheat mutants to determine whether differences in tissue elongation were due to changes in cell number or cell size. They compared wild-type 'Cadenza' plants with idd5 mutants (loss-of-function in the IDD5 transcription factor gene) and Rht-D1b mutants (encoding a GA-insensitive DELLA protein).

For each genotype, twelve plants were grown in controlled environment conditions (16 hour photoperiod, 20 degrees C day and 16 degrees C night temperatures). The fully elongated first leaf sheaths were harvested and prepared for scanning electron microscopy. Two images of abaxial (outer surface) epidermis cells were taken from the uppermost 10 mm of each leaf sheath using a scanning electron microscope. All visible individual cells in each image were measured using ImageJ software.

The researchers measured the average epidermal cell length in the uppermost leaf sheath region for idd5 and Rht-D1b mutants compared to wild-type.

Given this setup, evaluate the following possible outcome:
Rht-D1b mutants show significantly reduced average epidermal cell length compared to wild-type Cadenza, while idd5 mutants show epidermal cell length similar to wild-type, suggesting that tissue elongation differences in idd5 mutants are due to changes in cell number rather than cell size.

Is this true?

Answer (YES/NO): NO